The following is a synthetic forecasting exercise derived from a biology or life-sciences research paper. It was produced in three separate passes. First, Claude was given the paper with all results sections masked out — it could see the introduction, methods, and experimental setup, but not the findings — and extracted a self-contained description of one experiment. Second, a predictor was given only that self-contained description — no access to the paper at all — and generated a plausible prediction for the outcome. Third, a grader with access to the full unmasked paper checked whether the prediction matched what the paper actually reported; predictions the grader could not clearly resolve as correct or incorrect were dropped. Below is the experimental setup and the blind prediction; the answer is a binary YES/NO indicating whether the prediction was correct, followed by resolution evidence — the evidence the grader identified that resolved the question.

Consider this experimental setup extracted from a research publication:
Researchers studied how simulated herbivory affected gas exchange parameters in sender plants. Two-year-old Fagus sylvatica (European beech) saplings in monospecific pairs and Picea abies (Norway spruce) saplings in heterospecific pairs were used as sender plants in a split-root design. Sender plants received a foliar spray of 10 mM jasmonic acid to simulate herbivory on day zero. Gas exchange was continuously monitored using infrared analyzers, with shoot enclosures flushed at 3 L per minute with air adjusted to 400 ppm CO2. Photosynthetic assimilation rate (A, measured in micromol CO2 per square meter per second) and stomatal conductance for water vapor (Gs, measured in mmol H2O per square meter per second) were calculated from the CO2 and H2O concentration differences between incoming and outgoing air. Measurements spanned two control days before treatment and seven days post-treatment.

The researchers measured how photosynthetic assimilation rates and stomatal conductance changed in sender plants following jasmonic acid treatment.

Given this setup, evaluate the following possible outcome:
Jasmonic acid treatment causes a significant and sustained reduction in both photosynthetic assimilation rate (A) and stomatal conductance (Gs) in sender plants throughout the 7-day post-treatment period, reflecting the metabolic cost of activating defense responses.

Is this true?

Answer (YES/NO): NO